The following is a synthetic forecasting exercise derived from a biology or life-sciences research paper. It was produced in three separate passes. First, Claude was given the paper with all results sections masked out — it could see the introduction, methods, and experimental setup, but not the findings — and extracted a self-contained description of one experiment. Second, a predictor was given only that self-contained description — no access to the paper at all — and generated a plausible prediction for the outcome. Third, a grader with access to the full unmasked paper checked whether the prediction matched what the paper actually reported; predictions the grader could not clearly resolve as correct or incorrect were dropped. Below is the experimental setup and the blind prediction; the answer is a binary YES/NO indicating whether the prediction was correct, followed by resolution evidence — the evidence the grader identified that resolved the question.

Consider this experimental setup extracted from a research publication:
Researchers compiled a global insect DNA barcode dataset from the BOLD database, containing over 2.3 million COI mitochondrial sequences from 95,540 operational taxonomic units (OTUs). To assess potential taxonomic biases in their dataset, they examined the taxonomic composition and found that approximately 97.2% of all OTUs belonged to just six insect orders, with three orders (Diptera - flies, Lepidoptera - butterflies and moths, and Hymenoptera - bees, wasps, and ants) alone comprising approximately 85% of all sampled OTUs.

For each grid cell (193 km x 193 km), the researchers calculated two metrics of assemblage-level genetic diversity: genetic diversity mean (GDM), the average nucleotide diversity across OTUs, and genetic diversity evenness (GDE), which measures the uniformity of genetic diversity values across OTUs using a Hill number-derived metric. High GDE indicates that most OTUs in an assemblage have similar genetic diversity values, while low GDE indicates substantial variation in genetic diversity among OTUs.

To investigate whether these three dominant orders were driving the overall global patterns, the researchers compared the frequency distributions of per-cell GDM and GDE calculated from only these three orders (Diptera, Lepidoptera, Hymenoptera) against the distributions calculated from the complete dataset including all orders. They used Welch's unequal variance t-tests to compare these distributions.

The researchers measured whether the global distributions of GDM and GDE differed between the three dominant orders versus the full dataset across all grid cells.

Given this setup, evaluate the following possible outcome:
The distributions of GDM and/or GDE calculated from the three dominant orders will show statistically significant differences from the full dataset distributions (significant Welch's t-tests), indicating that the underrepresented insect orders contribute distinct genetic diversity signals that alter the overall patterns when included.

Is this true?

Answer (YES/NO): YES